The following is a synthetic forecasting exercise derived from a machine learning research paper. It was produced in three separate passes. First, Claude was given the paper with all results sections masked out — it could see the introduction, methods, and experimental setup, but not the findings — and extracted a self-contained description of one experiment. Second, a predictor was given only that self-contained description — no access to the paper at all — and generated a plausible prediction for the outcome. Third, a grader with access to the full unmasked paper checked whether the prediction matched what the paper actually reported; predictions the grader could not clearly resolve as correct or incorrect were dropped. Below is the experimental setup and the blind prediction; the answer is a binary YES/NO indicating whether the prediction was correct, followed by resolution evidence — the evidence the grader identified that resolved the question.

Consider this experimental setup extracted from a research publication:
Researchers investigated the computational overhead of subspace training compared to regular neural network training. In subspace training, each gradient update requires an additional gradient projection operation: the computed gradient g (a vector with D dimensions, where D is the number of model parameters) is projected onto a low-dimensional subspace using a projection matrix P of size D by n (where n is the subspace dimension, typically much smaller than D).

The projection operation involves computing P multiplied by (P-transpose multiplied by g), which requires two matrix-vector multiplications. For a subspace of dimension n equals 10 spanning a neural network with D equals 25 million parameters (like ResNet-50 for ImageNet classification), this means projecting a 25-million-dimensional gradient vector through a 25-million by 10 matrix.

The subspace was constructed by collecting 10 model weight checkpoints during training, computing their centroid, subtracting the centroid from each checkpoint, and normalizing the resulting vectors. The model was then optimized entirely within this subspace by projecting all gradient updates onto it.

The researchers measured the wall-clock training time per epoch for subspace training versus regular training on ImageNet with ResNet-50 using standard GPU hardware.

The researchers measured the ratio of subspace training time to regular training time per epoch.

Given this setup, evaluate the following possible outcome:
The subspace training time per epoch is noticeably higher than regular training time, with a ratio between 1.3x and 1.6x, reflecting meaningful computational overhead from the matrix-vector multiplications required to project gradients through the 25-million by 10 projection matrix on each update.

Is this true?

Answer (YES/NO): NO